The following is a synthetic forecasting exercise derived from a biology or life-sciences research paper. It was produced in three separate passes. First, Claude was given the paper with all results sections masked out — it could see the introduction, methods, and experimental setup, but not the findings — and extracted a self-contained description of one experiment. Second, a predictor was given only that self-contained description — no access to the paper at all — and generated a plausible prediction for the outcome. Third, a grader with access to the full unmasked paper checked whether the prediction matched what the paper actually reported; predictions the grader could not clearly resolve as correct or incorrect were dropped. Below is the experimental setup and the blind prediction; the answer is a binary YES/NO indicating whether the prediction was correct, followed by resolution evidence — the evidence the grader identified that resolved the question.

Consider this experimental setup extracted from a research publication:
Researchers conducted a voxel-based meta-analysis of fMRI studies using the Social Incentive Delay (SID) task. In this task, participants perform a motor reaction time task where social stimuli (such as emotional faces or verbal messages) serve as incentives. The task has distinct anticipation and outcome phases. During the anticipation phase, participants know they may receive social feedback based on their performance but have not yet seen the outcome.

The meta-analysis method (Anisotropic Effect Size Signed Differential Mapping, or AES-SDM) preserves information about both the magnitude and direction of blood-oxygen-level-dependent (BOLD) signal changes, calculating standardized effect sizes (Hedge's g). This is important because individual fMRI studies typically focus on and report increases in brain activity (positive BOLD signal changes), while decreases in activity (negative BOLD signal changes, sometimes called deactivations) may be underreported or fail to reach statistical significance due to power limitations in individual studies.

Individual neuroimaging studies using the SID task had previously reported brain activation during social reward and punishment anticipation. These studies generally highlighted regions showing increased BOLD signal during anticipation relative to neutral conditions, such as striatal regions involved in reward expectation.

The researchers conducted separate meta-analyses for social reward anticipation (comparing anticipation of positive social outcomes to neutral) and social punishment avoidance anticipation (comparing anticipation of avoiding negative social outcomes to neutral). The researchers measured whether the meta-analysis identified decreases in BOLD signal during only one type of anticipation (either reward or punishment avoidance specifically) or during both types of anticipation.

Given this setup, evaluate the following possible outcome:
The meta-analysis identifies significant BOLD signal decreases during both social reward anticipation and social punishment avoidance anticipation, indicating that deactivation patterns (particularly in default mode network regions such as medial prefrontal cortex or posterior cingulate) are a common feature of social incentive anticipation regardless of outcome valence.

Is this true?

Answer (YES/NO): YES